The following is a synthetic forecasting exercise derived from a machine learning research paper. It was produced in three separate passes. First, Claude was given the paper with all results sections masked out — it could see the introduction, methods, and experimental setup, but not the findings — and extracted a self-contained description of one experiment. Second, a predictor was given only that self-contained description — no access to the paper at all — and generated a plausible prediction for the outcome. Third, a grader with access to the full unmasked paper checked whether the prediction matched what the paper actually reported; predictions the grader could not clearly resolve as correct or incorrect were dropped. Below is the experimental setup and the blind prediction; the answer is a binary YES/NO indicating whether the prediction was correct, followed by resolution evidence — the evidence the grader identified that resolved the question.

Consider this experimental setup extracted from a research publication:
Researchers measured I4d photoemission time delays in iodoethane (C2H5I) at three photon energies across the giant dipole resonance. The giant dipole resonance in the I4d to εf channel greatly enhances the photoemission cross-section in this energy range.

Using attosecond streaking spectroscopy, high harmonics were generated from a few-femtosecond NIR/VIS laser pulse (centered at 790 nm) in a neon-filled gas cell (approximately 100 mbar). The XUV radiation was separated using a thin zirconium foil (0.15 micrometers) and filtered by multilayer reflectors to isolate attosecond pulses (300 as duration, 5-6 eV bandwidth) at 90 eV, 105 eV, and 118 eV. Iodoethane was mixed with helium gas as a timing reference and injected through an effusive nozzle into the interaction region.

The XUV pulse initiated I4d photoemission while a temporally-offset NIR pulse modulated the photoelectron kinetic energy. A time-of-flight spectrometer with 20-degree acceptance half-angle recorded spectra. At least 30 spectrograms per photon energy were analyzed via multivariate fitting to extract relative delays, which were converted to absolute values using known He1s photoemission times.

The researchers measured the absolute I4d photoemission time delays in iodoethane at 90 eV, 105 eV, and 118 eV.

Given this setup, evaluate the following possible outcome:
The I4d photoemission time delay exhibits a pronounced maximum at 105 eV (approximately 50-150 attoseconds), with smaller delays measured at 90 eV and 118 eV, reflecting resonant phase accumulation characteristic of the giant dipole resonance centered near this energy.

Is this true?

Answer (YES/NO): NO